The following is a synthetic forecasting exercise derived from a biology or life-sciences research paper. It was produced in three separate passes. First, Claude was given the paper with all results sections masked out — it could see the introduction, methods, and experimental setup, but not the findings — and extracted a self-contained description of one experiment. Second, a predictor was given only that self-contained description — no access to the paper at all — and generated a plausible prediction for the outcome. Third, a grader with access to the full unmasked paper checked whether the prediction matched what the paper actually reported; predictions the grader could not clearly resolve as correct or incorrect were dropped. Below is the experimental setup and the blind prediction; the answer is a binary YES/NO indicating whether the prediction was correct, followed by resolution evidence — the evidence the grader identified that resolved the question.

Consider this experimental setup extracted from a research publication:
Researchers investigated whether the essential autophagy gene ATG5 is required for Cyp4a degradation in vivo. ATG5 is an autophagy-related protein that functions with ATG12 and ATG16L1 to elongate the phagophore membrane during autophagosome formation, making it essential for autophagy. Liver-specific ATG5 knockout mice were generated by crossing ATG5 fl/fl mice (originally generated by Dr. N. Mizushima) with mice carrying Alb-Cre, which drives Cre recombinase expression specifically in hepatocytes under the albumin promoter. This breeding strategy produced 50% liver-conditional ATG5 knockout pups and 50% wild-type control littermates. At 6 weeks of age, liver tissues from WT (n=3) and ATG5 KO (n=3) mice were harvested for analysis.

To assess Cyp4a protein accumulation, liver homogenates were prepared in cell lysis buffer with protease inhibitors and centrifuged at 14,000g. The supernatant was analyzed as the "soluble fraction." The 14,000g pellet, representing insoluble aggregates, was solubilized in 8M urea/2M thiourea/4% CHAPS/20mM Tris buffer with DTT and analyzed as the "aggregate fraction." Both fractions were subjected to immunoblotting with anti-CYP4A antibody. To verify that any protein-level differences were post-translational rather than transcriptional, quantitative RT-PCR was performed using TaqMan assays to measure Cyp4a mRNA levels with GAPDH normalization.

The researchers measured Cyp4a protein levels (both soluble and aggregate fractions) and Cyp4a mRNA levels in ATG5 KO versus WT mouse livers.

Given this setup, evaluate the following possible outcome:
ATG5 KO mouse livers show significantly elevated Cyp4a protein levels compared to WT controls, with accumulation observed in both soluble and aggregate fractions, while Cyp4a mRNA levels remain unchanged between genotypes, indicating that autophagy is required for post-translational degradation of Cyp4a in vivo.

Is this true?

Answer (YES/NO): YES